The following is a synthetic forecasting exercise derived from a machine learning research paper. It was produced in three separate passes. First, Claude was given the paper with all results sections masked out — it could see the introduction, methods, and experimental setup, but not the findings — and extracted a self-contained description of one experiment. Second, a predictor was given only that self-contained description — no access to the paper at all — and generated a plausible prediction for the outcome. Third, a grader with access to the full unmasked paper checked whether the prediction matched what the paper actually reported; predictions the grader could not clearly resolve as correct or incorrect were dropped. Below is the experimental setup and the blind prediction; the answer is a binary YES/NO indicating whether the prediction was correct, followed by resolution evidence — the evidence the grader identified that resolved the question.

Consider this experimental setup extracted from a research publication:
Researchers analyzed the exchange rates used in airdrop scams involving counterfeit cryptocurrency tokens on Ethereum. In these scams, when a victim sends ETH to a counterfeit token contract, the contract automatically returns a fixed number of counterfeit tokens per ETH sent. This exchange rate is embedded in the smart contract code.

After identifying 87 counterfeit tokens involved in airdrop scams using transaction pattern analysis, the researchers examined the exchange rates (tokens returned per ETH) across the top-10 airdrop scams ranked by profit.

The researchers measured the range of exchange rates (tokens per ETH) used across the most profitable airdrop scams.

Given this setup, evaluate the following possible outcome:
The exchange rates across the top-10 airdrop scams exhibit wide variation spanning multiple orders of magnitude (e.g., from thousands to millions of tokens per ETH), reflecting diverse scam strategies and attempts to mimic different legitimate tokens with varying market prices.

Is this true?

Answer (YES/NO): NO